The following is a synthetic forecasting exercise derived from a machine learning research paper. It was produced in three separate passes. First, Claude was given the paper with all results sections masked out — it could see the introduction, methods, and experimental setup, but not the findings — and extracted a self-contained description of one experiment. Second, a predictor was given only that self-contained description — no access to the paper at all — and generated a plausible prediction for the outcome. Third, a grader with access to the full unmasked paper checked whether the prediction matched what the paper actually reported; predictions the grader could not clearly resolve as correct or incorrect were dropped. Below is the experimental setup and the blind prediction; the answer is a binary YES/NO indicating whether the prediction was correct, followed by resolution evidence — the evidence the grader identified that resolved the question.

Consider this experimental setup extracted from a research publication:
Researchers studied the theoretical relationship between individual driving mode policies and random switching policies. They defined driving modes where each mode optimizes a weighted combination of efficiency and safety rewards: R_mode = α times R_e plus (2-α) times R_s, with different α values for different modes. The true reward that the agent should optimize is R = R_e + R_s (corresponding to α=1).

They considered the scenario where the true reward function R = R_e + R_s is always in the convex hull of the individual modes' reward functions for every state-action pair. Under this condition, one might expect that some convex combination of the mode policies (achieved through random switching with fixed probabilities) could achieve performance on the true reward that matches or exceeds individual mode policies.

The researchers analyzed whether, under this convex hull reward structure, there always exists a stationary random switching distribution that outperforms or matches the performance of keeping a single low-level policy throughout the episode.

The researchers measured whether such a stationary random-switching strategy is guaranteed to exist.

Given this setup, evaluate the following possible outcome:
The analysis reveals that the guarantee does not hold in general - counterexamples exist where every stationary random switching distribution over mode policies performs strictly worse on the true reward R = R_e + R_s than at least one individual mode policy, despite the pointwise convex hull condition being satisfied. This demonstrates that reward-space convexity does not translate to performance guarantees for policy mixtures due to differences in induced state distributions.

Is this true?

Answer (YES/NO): YES